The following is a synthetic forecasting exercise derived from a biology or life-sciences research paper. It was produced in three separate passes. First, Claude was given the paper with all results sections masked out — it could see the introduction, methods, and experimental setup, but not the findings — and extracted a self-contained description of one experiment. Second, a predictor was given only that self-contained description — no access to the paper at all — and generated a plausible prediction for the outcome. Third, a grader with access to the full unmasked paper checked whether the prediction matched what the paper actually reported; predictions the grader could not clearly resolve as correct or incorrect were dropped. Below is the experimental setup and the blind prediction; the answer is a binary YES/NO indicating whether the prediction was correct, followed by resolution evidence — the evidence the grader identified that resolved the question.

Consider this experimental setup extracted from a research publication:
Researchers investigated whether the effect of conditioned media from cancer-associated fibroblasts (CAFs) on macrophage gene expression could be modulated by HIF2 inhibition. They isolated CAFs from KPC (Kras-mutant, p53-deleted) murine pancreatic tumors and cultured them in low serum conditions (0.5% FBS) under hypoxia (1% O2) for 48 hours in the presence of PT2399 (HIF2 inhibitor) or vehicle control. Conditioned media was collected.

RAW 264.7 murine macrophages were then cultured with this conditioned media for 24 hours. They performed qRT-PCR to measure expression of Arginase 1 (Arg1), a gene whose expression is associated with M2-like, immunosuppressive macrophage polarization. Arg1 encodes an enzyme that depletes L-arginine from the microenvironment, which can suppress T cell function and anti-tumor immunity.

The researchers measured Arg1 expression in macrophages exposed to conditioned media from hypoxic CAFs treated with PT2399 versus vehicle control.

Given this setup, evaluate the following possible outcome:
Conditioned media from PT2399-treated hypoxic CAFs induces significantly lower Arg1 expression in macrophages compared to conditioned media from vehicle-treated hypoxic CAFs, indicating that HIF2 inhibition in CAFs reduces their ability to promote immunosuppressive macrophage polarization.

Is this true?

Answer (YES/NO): YES